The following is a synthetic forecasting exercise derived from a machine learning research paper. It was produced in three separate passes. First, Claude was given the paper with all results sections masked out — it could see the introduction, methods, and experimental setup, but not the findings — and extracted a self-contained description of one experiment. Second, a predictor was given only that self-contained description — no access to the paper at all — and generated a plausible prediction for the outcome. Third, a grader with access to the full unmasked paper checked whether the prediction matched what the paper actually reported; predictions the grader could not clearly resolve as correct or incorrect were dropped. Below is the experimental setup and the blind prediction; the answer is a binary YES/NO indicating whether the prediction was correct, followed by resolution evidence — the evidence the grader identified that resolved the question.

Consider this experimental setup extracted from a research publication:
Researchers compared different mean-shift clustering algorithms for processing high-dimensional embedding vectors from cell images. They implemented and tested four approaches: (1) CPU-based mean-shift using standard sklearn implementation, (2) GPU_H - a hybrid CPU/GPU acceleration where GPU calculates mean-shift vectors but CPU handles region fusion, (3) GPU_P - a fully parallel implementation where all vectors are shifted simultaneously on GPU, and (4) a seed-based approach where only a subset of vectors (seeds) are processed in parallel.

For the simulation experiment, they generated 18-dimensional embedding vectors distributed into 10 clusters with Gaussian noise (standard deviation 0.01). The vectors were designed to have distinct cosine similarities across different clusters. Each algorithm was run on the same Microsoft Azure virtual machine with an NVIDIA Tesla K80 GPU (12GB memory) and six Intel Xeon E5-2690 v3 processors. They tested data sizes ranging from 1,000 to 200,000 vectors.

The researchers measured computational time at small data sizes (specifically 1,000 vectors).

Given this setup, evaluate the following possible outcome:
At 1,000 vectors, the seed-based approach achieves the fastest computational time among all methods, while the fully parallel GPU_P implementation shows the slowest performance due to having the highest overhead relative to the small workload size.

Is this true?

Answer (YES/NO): NO